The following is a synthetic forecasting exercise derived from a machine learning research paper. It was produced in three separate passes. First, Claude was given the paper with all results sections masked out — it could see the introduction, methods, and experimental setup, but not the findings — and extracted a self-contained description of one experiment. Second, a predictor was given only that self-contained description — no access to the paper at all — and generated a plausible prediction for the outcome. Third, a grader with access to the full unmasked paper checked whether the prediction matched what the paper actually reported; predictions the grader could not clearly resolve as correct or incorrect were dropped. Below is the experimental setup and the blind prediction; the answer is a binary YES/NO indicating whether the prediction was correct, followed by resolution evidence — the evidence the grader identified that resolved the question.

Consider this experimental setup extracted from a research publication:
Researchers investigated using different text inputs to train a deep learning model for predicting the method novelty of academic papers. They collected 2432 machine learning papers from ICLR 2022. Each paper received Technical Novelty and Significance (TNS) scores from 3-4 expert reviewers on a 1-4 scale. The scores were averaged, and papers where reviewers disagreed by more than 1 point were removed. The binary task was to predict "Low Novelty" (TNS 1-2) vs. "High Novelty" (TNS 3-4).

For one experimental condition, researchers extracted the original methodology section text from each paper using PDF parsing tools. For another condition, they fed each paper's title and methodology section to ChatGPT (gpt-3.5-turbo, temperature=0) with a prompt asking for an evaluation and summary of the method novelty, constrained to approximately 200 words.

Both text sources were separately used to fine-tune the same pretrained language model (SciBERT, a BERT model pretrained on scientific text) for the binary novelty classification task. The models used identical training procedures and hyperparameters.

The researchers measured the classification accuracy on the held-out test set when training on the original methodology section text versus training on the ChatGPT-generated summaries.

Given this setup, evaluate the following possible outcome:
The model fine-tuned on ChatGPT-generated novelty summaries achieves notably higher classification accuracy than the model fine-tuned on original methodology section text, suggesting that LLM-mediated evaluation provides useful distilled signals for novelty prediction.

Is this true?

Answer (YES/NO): NO